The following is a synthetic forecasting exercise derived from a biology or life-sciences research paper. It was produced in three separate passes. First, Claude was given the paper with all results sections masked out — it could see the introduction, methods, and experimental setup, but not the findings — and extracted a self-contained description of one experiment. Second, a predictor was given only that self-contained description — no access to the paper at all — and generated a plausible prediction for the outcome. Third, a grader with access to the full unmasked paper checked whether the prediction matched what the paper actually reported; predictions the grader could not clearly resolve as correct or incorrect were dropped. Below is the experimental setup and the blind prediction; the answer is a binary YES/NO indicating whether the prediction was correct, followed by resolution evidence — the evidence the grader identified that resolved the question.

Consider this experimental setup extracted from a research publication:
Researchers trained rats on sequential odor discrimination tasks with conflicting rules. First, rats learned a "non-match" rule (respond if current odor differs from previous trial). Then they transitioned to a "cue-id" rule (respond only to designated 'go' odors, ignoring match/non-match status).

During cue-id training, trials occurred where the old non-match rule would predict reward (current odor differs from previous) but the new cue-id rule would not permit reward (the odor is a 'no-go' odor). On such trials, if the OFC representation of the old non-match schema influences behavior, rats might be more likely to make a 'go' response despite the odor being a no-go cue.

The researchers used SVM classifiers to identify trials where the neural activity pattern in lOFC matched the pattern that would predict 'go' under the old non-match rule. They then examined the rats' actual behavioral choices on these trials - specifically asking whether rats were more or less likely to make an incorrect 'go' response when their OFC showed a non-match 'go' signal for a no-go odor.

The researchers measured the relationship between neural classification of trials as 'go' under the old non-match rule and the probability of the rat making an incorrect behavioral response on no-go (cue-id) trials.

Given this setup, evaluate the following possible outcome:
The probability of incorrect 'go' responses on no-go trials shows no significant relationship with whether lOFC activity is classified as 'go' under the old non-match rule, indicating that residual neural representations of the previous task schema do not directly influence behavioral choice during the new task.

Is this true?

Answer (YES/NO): NO